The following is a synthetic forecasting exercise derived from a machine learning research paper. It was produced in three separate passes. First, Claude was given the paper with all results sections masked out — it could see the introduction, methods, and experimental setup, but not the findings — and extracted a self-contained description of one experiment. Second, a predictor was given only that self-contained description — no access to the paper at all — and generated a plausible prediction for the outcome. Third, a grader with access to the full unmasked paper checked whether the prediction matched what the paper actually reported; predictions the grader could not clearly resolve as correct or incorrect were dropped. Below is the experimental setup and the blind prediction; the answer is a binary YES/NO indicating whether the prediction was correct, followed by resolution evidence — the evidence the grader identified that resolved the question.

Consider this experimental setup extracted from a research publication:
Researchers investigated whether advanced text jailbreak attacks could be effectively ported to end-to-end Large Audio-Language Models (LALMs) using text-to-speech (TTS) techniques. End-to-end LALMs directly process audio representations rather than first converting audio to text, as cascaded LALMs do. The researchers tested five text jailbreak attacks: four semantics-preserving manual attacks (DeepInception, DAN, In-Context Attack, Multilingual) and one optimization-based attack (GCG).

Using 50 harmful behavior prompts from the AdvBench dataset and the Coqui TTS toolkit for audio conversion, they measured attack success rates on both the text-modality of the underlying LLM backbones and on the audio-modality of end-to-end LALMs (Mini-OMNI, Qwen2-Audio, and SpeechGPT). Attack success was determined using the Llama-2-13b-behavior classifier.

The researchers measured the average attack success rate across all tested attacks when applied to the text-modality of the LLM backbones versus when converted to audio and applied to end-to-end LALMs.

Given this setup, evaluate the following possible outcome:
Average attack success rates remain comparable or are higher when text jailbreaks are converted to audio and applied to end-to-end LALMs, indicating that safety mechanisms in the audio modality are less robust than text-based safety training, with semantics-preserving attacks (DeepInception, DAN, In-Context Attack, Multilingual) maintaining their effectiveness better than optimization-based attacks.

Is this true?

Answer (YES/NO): NO